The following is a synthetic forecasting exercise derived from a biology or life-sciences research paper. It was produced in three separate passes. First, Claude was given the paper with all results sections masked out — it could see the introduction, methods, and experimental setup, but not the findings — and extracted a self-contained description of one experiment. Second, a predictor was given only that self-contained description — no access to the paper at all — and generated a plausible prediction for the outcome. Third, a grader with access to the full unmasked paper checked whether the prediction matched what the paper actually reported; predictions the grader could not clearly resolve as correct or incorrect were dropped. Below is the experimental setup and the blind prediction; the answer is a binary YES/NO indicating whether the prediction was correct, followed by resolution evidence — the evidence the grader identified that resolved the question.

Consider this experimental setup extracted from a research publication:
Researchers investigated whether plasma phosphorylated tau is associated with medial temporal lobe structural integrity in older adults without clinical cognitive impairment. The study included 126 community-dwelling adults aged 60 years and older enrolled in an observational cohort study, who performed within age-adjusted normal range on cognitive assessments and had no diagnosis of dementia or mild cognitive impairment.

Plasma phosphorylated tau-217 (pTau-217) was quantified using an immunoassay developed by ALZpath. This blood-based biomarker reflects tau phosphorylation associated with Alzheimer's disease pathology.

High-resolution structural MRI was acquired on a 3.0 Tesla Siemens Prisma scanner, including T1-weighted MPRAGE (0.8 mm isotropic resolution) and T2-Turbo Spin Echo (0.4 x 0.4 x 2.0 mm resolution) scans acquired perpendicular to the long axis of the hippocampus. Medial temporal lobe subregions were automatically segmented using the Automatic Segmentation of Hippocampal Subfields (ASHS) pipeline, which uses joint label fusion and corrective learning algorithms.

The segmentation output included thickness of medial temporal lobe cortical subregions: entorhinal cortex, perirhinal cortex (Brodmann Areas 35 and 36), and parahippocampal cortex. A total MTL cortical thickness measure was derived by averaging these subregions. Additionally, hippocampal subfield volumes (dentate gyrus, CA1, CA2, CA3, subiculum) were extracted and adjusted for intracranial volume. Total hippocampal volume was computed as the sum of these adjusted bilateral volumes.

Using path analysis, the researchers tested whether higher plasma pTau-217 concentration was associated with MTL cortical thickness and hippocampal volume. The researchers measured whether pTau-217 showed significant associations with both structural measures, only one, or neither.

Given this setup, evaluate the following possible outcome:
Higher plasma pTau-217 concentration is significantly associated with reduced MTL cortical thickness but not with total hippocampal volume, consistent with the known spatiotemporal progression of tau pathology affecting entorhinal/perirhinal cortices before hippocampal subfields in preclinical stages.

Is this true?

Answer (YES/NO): NO